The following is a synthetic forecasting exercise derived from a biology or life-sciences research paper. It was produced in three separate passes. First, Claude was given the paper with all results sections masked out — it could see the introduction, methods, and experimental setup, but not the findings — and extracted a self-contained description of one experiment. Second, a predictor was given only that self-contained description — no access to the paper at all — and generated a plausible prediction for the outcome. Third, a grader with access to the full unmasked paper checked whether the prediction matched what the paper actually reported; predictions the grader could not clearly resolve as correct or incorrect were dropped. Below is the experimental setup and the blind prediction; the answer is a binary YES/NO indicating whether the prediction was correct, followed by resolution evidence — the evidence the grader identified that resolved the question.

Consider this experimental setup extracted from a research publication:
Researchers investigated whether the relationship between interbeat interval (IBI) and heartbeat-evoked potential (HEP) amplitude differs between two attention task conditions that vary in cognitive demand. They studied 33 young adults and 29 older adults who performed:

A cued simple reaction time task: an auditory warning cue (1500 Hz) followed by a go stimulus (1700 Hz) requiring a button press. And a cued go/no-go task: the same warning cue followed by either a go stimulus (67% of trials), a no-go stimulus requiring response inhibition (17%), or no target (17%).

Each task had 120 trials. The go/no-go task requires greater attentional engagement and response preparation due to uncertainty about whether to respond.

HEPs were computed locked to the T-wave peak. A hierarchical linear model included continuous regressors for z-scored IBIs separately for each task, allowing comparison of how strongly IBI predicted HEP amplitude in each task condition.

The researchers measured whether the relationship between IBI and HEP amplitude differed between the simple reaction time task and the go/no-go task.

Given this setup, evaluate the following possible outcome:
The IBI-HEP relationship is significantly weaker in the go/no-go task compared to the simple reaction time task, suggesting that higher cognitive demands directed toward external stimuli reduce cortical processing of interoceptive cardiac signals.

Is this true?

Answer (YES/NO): YES